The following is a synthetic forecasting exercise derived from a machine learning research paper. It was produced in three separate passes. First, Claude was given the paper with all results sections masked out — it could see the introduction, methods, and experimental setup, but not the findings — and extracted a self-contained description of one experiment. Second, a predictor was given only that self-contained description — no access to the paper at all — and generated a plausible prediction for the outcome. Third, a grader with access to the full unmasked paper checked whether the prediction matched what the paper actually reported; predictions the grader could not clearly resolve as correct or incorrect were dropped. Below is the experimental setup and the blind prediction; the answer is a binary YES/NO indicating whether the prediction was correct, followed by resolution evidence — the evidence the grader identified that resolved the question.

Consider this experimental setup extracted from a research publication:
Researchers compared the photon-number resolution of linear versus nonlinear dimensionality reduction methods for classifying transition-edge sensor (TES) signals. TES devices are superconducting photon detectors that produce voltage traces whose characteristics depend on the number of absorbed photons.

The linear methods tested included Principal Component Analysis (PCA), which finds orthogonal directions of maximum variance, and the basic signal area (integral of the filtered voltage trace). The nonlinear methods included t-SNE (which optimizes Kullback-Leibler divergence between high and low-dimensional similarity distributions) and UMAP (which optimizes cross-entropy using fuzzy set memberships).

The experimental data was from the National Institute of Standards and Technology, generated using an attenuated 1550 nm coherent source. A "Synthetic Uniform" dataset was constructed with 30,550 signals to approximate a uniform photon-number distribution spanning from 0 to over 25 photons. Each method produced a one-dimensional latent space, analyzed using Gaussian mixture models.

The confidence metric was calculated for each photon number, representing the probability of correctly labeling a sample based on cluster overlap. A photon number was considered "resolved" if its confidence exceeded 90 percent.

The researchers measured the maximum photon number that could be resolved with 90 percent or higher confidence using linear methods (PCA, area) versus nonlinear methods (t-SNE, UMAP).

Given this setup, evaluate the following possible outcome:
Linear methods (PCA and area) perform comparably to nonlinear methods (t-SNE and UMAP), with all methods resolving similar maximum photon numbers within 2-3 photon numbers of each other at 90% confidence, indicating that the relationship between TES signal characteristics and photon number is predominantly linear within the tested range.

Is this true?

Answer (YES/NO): NO